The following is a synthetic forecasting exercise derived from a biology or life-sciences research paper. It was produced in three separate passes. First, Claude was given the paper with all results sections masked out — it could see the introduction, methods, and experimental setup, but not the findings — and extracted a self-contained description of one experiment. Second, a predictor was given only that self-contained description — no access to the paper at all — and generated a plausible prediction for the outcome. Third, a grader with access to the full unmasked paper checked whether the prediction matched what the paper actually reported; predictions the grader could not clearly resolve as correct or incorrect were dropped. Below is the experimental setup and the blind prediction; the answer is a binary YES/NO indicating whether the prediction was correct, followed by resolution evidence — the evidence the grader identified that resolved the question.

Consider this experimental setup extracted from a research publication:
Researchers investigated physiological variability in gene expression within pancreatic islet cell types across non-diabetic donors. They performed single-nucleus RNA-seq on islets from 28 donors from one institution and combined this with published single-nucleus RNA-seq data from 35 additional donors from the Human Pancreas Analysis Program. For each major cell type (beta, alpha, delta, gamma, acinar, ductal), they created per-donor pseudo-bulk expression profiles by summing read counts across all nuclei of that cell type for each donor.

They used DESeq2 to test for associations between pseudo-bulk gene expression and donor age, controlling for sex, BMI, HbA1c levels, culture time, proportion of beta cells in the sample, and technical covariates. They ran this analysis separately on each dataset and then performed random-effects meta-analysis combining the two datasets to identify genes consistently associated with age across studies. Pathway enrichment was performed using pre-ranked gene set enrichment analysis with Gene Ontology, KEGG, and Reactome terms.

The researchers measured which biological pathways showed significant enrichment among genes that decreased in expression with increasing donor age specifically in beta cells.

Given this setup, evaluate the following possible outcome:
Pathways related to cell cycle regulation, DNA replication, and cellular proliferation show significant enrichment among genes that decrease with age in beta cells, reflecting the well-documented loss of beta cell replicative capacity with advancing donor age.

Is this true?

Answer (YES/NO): YES